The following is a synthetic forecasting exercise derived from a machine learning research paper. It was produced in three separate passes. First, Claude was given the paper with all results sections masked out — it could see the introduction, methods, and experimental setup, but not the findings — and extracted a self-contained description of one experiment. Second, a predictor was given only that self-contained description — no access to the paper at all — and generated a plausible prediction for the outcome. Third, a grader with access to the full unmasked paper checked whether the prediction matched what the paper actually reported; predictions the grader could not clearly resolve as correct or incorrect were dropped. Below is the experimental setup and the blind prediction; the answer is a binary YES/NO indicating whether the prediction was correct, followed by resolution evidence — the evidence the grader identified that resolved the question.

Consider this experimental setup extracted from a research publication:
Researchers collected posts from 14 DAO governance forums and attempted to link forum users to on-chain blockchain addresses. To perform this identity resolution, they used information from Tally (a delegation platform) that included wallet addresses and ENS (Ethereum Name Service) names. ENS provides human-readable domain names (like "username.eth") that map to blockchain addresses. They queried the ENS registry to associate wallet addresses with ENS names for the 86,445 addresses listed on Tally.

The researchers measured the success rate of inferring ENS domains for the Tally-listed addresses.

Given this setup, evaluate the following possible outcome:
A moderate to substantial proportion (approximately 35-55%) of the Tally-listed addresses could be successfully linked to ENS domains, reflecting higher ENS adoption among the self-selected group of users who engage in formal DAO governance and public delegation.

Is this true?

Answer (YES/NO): NO